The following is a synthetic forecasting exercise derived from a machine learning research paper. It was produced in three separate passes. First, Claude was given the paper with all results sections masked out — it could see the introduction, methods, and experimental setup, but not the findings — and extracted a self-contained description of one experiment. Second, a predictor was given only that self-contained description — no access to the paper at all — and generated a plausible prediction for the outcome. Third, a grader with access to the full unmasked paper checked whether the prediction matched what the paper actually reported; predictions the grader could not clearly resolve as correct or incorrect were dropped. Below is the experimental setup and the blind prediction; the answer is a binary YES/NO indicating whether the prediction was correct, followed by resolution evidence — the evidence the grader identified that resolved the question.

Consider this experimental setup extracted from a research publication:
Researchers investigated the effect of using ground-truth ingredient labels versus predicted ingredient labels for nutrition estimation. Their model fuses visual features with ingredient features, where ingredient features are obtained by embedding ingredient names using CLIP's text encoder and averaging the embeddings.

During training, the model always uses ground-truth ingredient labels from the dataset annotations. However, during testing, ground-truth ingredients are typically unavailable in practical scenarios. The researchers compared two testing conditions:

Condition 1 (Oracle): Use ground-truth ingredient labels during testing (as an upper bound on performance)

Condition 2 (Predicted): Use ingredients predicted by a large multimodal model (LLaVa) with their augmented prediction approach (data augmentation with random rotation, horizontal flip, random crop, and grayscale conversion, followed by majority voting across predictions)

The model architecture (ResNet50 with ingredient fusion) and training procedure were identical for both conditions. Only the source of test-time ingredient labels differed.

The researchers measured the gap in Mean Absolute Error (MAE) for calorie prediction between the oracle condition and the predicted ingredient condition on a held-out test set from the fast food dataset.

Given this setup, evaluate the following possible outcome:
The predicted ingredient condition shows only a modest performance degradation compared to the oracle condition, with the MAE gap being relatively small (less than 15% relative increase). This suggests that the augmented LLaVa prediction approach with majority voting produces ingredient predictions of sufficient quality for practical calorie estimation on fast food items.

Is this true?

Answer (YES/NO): NO